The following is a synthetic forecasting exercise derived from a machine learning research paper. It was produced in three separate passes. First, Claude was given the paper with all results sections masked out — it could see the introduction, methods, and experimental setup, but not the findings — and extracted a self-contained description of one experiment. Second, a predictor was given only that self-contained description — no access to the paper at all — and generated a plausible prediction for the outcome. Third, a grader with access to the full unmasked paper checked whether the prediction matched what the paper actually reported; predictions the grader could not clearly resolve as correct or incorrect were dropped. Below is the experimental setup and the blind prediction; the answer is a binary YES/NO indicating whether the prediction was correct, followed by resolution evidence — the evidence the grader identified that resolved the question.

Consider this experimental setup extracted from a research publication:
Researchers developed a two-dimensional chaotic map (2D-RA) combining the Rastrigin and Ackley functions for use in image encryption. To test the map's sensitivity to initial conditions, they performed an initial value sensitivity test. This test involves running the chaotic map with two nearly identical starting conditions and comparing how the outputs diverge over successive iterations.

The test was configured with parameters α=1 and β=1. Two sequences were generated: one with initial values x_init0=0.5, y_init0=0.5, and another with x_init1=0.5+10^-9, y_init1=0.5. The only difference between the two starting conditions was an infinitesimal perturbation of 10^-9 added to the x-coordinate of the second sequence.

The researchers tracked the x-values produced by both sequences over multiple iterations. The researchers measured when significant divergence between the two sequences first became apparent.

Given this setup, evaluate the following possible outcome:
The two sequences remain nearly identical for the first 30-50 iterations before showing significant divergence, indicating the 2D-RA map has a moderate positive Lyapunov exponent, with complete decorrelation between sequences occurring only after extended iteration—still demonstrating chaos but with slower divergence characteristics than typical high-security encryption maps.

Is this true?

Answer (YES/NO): NO